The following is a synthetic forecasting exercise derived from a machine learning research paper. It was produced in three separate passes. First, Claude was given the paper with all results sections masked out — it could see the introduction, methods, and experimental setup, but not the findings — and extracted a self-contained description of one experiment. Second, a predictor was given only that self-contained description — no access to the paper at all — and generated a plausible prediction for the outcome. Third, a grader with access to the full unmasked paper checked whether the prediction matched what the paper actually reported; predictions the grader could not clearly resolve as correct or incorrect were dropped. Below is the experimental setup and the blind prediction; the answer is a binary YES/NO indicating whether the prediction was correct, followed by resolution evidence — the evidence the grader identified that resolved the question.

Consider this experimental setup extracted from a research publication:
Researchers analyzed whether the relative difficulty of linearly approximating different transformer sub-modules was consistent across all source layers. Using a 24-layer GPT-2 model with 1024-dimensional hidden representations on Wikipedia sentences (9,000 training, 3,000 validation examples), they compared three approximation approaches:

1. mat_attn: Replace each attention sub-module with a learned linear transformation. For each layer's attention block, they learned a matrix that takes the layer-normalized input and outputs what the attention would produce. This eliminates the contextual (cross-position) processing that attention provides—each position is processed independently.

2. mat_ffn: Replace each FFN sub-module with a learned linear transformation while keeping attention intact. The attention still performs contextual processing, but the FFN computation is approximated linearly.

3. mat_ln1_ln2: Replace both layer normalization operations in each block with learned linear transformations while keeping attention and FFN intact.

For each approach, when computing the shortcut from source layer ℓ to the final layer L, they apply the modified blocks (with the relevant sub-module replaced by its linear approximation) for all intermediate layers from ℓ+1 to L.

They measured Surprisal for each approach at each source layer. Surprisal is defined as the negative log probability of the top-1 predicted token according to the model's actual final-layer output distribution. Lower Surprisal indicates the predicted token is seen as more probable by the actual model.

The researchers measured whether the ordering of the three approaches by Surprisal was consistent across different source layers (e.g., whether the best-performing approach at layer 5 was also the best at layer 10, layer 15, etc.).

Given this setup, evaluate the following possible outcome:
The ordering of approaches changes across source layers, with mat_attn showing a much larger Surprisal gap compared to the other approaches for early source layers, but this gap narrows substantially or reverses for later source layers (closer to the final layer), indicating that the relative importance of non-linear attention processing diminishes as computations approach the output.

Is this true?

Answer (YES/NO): NO